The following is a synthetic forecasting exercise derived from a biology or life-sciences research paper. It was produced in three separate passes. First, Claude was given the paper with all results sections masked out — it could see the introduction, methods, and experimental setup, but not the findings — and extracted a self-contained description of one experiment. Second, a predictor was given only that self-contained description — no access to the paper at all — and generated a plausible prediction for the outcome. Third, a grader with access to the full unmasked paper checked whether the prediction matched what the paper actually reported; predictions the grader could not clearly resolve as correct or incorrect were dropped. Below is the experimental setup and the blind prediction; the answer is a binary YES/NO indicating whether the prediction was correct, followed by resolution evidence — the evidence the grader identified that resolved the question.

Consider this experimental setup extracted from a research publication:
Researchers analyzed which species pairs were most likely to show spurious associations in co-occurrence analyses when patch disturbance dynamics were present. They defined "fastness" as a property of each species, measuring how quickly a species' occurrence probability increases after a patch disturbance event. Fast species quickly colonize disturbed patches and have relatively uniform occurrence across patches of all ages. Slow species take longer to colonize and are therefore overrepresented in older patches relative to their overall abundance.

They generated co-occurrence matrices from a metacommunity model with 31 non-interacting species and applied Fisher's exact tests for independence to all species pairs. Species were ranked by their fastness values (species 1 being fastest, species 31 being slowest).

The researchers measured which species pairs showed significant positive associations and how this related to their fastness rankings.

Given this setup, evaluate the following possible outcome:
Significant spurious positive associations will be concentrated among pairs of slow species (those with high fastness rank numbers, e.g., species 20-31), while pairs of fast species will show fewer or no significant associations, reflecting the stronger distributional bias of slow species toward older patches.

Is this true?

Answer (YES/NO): YES